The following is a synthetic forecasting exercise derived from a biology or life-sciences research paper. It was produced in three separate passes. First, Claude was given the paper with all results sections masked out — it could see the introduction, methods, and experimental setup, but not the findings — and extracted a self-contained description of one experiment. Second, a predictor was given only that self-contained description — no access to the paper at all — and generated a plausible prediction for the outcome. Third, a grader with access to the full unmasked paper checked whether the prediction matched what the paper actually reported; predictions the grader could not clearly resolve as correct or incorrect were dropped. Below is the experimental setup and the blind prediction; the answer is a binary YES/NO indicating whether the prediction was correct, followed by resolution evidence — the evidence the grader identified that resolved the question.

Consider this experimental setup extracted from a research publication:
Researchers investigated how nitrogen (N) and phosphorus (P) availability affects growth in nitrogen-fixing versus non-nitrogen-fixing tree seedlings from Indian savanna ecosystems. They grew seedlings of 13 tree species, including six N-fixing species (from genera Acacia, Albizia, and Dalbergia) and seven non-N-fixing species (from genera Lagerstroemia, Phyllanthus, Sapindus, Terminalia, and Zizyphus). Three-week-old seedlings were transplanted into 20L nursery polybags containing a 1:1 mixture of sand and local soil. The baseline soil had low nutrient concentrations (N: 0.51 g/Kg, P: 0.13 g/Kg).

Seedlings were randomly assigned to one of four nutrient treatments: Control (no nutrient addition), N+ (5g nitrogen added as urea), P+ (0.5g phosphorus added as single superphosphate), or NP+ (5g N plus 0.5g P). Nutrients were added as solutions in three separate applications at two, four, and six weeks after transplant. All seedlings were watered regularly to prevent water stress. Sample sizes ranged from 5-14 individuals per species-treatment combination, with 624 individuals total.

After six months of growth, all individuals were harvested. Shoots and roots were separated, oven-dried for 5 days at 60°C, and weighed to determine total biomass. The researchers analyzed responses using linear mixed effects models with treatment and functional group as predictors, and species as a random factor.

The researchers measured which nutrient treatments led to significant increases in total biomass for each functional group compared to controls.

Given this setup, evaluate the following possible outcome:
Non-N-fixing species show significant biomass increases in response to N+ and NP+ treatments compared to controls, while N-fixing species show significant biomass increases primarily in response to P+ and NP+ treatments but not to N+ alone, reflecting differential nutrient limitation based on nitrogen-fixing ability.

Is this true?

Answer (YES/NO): NO